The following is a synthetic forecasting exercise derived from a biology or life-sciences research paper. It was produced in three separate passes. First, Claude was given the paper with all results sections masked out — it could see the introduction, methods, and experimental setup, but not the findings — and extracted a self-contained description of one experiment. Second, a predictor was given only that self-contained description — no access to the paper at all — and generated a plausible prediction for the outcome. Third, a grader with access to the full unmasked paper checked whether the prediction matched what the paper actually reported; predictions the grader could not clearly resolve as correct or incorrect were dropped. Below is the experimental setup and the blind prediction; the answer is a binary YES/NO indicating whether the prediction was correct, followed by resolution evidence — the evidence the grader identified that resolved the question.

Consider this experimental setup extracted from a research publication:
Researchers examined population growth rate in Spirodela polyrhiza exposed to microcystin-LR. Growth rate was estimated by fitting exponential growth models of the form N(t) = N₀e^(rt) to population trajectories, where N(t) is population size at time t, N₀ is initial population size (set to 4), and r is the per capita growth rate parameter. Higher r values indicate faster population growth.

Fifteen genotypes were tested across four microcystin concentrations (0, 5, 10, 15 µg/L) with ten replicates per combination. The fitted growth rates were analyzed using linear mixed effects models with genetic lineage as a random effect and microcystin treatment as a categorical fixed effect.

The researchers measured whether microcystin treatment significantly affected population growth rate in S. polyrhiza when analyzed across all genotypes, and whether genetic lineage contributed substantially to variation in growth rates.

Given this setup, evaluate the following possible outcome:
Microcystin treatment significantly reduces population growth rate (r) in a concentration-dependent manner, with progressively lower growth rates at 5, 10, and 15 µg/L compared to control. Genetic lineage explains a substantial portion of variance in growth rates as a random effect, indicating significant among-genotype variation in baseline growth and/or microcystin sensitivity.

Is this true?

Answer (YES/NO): NO